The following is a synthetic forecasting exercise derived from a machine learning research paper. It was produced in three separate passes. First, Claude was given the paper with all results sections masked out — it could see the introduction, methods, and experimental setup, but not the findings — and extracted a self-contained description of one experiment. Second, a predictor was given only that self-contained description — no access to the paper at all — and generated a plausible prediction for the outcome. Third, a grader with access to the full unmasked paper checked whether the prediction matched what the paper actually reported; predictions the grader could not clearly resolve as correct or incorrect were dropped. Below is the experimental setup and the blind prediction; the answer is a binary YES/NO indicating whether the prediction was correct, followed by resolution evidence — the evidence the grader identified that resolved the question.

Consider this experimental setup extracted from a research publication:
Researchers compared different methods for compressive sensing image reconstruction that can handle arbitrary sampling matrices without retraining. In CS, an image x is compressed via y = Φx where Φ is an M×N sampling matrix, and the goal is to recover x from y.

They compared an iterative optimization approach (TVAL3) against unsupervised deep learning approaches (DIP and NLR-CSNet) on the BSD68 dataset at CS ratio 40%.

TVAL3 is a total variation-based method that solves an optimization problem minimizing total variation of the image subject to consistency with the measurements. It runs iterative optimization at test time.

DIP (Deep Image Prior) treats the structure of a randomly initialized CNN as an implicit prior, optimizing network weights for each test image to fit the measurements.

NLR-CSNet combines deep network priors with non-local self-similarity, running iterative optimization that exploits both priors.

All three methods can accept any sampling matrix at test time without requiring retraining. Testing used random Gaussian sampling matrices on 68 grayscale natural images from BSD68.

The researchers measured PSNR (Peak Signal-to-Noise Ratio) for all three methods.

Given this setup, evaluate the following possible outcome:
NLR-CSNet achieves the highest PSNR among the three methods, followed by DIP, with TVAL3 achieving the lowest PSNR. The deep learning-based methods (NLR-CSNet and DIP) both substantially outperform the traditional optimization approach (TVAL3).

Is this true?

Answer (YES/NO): NO